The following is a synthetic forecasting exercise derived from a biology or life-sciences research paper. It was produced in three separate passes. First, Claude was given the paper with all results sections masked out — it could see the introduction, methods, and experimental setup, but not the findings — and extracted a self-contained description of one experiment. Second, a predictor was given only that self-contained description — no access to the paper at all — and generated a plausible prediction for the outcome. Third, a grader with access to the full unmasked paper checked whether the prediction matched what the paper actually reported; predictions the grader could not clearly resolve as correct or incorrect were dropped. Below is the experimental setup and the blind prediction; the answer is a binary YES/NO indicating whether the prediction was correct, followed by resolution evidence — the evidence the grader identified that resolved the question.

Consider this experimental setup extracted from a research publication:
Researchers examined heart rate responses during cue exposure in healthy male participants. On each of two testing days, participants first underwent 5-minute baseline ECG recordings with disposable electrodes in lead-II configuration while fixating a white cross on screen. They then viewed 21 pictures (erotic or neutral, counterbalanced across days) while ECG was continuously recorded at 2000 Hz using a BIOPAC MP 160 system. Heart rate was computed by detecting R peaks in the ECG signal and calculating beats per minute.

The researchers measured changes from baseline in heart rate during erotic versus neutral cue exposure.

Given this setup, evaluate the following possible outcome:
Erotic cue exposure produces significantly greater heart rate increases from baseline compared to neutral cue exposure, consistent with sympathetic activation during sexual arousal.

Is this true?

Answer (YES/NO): NO